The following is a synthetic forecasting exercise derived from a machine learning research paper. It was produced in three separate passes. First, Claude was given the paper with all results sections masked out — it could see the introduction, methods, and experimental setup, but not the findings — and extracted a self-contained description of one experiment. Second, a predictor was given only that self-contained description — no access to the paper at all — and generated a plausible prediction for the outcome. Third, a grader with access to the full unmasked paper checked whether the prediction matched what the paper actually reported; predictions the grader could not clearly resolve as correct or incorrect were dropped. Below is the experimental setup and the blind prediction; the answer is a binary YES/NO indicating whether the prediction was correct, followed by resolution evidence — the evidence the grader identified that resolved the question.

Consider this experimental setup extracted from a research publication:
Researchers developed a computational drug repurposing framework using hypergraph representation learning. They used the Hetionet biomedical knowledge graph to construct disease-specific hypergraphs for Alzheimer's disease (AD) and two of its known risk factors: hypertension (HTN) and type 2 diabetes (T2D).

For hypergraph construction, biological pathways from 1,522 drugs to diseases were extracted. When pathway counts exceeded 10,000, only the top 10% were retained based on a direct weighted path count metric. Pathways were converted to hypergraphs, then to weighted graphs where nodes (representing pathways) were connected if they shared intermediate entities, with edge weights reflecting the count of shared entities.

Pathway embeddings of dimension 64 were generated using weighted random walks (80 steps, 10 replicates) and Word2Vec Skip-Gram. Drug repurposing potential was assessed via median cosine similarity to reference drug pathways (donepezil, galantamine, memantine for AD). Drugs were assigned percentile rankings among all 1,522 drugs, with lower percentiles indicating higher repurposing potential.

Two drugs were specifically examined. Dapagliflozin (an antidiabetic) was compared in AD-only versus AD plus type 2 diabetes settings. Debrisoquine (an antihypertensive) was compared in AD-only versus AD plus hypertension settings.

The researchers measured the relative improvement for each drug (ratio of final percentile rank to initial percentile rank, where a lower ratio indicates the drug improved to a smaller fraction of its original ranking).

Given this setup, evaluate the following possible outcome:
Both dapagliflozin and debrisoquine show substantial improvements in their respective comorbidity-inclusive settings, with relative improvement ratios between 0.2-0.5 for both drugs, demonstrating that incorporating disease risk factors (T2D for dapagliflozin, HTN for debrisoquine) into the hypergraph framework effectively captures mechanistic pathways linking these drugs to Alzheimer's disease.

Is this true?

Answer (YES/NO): YES